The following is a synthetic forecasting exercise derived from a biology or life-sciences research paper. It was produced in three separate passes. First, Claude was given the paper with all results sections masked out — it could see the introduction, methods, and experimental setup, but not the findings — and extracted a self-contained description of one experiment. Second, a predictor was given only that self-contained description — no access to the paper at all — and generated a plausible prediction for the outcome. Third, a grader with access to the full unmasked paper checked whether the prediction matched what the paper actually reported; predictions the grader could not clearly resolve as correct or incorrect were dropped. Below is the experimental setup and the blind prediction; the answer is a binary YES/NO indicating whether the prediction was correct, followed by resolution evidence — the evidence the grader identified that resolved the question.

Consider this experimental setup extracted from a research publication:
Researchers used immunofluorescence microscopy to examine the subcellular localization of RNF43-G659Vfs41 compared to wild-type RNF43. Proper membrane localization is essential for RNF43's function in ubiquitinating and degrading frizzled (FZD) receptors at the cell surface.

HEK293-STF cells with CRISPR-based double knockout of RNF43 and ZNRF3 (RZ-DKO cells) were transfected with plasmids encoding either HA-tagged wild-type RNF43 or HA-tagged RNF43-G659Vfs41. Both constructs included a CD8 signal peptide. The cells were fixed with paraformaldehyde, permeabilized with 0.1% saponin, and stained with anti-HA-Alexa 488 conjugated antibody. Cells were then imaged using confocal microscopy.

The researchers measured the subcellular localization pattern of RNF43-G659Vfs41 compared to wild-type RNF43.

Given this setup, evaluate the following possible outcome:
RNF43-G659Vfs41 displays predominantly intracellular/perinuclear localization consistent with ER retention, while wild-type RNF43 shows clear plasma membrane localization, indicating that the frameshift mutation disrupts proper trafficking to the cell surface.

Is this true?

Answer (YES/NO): NO